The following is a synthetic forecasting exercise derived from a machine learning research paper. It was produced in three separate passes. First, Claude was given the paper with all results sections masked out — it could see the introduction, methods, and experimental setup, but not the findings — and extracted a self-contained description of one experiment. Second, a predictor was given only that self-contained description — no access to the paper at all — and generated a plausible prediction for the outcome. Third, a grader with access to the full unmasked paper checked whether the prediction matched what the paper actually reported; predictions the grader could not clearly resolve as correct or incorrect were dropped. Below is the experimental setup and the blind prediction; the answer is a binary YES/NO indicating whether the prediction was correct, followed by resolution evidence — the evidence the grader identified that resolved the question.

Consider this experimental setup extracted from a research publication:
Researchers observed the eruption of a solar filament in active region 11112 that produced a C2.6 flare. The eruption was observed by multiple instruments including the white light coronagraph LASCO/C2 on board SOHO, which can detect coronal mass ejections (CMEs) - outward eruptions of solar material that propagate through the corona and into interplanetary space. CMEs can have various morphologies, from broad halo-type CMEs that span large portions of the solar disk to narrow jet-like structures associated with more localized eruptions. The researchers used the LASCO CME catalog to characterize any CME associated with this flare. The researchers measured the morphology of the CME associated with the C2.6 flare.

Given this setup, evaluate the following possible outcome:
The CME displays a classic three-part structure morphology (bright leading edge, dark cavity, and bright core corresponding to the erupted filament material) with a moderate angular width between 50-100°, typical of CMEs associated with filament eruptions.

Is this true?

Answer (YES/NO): NO